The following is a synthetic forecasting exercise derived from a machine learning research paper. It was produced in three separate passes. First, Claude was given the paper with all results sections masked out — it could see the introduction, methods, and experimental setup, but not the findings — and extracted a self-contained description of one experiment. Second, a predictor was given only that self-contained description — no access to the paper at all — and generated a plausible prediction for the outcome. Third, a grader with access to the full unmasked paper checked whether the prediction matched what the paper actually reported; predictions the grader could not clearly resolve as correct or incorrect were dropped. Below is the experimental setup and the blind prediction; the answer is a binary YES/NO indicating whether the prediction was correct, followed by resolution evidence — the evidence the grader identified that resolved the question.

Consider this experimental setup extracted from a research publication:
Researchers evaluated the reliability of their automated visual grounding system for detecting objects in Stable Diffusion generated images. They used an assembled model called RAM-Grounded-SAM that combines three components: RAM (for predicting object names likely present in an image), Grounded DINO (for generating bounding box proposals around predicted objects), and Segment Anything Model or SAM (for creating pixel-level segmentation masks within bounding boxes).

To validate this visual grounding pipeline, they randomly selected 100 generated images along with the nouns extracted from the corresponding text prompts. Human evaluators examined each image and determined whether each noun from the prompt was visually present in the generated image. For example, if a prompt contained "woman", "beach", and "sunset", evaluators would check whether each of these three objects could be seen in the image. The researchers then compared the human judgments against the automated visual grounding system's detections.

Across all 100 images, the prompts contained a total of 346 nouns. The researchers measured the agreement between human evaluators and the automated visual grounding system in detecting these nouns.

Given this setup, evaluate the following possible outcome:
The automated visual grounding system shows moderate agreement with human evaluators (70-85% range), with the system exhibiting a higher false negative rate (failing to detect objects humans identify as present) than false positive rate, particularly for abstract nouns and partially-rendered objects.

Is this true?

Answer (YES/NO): NO